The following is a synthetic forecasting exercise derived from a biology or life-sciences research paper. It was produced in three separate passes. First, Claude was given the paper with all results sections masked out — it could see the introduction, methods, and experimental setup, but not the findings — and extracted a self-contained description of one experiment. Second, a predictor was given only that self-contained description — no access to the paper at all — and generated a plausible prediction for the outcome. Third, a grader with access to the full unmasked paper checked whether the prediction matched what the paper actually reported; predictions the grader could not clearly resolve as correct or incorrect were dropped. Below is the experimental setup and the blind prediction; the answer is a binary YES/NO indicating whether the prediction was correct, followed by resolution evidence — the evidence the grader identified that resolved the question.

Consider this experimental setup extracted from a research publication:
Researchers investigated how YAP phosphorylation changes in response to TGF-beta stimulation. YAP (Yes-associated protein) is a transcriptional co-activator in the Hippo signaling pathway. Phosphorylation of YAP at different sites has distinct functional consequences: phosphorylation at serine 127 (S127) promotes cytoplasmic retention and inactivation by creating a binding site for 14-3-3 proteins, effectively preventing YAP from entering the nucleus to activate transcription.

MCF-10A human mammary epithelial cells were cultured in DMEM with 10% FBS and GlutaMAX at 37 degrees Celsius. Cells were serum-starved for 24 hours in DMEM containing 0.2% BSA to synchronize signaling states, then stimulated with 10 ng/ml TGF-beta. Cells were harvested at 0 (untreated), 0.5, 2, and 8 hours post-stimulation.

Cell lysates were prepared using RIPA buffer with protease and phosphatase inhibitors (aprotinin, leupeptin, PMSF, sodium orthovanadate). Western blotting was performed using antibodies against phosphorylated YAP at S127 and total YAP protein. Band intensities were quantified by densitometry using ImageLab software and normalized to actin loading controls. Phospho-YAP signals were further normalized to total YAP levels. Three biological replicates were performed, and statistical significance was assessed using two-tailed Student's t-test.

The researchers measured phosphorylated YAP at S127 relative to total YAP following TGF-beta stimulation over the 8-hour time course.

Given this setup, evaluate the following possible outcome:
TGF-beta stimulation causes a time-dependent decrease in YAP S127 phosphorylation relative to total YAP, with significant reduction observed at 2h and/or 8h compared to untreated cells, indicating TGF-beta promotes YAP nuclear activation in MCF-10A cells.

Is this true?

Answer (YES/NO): NO